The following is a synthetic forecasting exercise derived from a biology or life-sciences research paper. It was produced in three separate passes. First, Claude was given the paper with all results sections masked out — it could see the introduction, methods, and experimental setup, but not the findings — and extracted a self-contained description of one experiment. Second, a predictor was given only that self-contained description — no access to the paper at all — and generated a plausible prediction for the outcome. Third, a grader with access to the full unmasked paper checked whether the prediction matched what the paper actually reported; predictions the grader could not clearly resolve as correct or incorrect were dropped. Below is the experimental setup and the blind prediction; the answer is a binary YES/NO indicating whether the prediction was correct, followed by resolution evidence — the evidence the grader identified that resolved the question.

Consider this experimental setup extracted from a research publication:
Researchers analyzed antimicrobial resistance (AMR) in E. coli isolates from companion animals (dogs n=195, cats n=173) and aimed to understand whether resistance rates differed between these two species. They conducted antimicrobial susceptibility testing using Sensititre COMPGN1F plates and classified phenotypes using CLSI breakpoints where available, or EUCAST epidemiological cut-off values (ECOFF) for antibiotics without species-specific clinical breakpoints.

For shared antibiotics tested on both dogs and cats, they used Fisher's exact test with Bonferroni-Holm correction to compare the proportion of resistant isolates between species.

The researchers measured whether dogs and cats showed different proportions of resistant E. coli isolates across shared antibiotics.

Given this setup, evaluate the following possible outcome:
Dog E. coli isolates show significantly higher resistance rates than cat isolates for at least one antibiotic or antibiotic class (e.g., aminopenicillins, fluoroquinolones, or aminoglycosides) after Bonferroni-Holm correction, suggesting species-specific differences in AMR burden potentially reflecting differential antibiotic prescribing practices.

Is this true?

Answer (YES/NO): YES